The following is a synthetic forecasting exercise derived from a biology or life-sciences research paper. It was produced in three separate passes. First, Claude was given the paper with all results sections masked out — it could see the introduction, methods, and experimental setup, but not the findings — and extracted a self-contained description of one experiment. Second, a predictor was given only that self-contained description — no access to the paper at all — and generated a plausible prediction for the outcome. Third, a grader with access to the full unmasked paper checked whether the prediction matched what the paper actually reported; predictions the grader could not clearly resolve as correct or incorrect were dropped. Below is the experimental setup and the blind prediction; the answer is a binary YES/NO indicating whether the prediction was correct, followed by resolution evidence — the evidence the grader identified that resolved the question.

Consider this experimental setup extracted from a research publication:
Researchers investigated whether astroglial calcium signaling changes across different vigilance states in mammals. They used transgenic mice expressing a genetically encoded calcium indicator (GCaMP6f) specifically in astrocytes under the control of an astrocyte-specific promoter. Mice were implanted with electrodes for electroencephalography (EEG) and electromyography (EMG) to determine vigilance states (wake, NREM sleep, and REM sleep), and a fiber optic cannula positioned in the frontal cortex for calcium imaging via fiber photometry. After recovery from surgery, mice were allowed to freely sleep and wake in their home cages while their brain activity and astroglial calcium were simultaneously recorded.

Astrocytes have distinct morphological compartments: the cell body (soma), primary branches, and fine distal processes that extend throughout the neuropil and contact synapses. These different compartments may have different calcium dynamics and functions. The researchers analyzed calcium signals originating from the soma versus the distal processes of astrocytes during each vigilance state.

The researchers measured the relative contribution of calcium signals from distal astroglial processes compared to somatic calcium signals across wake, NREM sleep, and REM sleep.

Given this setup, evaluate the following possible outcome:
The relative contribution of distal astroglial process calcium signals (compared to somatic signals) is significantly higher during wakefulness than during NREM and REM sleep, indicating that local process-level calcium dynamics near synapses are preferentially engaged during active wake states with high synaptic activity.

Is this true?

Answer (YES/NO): NO